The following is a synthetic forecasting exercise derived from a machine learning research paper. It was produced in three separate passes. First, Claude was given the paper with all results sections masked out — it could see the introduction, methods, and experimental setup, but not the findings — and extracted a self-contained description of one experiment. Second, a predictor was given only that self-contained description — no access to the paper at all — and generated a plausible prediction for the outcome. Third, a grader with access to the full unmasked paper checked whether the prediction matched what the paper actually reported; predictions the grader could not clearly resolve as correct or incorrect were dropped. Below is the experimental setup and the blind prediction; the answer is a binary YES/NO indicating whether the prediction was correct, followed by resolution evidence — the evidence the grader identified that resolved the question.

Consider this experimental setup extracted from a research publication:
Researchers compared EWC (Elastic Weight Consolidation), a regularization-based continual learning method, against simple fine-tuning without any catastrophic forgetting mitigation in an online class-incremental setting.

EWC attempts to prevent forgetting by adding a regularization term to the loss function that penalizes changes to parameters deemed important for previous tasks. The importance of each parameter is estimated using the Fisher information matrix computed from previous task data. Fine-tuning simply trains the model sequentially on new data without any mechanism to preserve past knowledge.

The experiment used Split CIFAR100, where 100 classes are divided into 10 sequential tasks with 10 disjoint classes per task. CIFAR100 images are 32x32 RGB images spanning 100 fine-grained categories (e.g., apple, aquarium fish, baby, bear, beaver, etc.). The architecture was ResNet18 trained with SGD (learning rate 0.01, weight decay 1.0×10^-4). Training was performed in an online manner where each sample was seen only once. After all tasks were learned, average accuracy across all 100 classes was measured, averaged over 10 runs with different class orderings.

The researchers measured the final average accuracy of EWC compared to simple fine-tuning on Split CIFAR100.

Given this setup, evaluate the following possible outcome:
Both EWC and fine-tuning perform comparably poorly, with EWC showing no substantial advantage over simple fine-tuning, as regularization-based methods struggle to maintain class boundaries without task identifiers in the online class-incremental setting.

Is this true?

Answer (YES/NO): YES